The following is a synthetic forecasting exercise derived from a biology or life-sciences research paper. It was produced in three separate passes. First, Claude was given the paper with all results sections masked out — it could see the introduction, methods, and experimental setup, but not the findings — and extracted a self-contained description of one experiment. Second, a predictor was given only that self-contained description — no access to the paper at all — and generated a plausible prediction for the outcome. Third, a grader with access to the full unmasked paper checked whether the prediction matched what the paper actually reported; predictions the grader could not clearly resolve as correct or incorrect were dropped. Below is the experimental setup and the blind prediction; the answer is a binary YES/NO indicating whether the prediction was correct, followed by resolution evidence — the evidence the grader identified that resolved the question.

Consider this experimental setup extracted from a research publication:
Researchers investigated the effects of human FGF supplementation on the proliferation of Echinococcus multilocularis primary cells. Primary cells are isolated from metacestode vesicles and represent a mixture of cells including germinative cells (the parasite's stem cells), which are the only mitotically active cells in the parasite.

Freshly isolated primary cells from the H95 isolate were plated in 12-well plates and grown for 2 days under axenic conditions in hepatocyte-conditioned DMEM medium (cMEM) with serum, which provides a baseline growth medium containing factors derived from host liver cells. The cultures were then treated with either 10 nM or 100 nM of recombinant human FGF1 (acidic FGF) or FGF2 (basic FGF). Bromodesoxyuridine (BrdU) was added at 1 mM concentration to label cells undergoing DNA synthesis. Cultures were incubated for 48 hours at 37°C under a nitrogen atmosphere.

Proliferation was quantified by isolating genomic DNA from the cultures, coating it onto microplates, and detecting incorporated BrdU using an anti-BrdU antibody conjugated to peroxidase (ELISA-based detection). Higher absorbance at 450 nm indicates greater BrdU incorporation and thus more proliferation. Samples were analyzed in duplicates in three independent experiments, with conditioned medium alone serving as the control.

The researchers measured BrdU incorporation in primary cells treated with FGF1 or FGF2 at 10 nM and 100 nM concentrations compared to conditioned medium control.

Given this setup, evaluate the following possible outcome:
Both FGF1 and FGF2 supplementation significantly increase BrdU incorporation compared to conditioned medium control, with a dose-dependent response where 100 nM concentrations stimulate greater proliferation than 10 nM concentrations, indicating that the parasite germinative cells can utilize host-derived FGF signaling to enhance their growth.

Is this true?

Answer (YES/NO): NO